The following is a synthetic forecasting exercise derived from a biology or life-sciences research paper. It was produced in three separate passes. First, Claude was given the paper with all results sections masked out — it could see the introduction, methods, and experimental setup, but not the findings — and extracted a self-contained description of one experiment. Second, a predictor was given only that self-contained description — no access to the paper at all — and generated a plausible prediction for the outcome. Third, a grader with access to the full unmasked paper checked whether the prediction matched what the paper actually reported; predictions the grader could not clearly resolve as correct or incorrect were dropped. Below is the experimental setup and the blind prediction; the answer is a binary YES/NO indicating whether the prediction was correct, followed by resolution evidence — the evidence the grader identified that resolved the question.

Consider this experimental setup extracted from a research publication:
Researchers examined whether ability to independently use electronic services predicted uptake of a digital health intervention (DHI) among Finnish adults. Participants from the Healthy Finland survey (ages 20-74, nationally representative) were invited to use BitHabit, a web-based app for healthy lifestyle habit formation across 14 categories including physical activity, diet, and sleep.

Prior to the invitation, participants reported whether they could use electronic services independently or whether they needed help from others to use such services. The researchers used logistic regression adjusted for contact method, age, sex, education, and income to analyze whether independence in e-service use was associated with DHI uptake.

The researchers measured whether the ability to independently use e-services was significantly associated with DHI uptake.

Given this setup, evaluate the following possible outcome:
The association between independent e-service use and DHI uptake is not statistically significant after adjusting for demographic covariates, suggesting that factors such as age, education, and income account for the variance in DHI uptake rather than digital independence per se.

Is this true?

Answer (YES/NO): NO